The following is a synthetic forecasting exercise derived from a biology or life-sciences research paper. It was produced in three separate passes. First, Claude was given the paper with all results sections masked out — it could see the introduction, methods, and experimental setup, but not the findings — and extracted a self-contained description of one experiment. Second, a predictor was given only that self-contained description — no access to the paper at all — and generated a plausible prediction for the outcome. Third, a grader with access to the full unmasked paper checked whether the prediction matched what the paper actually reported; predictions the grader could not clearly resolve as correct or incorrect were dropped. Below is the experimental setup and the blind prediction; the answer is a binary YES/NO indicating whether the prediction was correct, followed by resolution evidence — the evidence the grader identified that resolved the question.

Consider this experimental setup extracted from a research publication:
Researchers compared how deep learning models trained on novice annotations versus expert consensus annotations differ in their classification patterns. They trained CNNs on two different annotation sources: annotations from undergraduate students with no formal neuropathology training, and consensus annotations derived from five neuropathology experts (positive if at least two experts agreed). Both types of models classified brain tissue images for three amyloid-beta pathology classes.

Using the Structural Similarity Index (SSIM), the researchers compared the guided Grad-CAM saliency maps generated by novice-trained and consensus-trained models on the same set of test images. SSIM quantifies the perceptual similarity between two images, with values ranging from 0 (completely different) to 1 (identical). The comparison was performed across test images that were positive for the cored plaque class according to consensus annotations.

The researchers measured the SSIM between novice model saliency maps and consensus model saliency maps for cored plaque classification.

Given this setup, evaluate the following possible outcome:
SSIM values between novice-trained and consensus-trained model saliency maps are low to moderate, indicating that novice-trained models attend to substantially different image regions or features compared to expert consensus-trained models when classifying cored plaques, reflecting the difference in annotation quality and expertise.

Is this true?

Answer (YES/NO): NO